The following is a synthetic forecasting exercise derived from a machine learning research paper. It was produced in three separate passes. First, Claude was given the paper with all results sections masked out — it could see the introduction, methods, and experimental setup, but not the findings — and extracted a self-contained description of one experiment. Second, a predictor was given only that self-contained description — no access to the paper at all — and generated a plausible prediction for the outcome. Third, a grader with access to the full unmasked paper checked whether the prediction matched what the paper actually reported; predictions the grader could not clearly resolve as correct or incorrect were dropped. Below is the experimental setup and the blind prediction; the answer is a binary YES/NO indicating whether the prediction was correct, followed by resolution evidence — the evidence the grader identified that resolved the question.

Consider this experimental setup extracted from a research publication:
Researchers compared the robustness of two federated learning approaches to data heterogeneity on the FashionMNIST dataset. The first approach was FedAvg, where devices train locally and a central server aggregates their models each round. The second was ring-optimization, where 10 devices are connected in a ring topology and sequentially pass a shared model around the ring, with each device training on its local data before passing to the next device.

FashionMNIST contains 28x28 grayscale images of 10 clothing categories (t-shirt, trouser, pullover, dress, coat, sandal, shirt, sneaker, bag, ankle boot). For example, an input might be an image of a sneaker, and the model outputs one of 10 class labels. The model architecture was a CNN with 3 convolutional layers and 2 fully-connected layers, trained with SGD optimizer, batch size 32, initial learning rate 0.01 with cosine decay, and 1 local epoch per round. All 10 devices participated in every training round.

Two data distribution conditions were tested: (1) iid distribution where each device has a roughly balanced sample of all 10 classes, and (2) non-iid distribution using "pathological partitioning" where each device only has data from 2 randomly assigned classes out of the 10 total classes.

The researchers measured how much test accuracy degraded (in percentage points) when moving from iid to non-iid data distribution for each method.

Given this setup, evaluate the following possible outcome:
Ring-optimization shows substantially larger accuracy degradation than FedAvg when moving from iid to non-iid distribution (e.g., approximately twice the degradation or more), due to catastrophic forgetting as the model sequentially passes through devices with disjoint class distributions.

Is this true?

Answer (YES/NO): NO